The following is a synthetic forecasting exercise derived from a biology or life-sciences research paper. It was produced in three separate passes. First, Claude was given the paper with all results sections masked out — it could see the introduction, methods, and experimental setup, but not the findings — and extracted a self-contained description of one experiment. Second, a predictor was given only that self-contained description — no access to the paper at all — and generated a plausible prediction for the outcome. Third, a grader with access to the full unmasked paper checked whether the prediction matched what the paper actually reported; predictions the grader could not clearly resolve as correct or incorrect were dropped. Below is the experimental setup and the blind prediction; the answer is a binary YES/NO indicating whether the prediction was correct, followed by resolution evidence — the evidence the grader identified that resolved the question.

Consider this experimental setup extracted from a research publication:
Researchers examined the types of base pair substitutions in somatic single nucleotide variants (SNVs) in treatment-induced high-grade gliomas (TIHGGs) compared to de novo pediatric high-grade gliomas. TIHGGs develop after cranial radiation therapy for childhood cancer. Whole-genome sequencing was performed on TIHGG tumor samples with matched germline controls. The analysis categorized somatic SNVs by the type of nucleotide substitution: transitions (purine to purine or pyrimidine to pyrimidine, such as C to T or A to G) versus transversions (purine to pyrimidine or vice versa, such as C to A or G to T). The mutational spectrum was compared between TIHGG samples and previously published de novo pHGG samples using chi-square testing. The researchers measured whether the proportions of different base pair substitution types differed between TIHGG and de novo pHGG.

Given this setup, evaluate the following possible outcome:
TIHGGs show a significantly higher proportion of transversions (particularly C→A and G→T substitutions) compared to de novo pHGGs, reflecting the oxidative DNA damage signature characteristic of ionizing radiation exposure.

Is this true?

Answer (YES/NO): NO